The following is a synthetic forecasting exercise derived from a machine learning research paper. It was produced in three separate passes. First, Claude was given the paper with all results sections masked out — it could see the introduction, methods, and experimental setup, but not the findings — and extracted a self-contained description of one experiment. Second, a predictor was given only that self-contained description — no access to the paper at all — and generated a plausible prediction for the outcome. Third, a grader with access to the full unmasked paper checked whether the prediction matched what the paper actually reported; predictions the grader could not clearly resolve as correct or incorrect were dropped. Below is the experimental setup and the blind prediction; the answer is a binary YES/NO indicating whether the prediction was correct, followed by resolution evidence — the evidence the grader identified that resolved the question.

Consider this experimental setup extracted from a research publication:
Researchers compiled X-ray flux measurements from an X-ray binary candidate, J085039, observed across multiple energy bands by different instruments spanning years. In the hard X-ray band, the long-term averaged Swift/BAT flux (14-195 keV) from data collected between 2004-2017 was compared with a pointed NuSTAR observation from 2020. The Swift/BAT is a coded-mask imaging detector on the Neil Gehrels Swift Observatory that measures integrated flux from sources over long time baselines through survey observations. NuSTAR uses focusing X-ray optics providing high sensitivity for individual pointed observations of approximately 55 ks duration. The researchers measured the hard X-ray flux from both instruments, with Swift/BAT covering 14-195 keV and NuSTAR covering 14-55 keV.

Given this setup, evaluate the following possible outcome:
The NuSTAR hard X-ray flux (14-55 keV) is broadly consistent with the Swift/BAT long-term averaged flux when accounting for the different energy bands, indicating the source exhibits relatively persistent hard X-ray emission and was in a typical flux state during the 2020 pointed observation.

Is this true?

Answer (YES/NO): YES